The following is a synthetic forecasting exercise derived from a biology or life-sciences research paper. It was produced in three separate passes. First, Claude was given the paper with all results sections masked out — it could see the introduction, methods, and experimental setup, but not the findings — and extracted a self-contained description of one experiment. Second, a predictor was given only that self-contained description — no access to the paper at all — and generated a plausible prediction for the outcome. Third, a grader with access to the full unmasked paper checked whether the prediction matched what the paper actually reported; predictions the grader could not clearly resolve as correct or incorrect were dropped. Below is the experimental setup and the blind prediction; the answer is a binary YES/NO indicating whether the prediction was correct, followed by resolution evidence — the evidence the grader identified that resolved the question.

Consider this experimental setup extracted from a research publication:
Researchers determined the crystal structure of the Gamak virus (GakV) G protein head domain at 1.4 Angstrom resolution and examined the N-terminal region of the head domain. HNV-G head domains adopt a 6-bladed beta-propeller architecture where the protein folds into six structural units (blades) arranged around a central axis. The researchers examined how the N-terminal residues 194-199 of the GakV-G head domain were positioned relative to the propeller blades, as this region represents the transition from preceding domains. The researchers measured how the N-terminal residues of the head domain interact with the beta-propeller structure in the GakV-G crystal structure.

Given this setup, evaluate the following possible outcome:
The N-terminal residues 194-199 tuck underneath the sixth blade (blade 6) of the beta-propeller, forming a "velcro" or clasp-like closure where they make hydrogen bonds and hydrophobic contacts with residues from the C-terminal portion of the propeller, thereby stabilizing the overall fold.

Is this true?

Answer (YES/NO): NO